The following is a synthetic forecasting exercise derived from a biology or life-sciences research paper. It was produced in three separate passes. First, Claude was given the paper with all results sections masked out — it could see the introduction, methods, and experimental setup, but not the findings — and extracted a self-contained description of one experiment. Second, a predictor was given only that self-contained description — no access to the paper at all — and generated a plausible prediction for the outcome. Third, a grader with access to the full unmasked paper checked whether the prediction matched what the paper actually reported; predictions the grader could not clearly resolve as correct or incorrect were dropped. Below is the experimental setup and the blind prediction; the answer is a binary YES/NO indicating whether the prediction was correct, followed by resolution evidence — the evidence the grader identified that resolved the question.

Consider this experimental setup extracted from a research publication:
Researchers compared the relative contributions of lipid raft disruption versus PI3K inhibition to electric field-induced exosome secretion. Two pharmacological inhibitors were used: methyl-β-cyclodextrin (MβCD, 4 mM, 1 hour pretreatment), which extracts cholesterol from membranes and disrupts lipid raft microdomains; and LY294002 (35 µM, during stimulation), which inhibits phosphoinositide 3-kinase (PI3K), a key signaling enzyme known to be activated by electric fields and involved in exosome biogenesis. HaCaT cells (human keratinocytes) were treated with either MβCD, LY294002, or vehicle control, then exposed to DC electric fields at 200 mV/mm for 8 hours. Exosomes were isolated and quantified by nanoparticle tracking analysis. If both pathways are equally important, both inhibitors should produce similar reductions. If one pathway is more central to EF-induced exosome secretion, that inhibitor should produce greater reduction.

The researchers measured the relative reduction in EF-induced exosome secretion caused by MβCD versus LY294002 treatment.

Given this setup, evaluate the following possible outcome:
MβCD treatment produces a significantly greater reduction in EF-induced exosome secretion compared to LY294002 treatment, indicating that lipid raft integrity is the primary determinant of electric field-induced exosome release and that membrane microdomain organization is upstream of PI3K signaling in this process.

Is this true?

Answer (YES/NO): YES